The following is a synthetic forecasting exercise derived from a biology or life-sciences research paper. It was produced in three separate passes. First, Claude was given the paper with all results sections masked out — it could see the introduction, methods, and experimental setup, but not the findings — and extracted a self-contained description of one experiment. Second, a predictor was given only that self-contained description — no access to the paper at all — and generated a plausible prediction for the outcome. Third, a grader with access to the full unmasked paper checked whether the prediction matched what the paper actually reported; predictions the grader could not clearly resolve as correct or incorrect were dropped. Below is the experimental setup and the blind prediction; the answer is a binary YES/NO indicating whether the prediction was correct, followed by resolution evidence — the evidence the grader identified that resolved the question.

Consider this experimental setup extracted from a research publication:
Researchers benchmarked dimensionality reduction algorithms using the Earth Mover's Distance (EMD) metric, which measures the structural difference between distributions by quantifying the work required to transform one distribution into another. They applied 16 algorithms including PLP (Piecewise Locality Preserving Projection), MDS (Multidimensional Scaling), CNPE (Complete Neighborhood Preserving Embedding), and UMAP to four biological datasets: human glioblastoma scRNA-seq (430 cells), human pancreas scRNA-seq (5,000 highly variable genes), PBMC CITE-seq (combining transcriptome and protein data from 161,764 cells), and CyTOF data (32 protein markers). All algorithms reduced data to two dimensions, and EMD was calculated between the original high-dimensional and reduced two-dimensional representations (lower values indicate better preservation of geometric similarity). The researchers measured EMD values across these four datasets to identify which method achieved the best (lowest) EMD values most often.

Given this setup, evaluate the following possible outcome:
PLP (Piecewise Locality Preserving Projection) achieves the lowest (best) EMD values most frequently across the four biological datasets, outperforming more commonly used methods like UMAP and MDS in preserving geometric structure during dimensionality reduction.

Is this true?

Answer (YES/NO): YES